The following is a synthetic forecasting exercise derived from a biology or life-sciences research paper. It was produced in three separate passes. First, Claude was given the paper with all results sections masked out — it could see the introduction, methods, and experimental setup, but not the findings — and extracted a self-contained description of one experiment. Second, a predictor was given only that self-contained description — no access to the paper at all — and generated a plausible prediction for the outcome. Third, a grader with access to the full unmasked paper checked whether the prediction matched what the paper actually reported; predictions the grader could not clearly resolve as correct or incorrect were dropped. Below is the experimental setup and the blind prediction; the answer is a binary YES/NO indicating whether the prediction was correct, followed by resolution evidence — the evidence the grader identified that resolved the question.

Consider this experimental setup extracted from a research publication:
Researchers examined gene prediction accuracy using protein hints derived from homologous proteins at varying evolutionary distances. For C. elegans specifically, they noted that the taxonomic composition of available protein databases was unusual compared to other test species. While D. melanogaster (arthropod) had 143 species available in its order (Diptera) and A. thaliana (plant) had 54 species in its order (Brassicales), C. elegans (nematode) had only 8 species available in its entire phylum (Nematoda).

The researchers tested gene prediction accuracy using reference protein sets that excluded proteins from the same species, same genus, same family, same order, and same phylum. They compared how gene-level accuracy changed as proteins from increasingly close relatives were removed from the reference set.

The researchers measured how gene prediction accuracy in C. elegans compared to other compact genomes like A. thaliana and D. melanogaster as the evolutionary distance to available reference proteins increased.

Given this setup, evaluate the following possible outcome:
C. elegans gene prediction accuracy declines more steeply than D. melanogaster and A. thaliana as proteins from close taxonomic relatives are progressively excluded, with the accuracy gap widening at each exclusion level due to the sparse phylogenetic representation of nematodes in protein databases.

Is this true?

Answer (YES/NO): NO